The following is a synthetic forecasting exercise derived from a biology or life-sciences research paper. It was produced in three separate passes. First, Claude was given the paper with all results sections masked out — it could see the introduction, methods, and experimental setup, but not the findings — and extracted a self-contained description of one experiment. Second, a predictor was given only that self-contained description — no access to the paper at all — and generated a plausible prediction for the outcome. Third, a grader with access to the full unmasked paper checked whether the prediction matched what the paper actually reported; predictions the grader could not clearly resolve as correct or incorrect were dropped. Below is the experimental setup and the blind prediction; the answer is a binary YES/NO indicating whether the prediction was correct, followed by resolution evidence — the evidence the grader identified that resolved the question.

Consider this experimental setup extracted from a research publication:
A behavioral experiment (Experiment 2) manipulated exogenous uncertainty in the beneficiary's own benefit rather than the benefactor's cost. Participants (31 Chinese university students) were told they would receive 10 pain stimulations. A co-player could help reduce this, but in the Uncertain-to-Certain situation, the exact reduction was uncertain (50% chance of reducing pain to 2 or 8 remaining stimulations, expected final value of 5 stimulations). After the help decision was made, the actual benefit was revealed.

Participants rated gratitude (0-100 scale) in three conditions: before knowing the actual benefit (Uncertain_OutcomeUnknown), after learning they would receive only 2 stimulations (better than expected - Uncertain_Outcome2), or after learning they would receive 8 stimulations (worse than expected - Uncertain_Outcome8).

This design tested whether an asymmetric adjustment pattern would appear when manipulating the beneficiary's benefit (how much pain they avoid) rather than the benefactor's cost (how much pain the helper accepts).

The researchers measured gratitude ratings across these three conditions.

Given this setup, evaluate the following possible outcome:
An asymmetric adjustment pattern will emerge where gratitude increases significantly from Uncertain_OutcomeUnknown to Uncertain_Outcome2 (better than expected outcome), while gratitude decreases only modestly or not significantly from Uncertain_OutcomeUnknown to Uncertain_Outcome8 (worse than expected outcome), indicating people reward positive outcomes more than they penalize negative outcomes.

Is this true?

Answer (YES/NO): YES